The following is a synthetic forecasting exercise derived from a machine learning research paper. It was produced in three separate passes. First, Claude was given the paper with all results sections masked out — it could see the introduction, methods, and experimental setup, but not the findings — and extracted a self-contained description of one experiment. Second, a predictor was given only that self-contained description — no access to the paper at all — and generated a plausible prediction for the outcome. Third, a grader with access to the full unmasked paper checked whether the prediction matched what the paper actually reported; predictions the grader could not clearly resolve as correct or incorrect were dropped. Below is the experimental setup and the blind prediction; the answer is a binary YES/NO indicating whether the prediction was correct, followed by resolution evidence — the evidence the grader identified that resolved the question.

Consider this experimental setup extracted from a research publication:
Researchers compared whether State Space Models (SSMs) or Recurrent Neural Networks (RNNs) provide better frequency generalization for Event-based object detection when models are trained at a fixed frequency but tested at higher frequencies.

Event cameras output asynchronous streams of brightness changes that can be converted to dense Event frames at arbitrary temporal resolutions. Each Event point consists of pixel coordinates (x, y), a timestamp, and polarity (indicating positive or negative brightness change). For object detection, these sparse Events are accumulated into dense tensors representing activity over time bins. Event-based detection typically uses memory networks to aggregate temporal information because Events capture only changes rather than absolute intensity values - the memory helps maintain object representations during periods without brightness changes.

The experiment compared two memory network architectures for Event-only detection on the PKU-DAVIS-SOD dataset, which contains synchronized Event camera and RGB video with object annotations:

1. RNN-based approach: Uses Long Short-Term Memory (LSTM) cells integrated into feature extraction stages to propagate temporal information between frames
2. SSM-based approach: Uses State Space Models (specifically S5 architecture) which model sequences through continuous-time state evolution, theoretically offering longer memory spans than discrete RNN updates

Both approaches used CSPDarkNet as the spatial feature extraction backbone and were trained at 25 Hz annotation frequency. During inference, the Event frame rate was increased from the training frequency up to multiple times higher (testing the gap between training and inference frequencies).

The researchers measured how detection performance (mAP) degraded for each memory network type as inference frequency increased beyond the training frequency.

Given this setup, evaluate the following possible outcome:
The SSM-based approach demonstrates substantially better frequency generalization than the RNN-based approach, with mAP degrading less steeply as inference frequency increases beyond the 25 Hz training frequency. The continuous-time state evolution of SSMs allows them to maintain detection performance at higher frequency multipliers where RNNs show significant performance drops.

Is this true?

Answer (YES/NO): YES